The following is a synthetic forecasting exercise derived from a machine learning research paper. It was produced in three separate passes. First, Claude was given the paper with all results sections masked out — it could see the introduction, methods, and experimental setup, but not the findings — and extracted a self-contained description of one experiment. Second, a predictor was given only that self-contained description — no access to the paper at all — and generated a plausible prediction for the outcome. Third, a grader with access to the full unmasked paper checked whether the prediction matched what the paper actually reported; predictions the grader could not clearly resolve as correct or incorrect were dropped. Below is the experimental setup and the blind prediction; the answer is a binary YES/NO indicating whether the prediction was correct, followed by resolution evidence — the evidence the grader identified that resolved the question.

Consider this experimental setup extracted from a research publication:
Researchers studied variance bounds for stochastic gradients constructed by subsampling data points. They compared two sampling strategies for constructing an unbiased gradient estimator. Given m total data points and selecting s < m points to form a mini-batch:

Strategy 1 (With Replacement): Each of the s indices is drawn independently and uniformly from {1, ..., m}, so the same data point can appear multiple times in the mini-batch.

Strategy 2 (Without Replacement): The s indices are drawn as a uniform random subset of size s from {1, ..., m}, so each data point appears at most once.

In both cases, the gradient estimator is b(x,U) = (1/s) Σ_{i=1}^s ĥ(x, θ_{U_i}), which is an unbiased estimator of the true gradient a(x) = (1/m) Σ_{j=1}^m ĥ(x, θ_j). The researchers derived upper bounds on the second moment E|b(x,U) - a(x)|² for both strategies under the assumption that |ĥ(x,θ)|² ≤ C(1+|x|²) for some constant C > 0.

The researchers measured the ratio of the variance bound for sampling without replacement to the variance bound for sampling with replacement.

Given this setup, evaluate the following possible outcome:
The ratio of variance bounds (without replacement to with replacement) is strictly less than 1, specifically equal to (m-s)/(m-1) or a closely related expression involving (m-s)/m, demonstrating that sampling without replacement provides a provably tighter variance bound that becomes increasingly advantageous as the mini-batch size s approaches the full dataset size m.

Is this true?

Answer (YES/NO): YES